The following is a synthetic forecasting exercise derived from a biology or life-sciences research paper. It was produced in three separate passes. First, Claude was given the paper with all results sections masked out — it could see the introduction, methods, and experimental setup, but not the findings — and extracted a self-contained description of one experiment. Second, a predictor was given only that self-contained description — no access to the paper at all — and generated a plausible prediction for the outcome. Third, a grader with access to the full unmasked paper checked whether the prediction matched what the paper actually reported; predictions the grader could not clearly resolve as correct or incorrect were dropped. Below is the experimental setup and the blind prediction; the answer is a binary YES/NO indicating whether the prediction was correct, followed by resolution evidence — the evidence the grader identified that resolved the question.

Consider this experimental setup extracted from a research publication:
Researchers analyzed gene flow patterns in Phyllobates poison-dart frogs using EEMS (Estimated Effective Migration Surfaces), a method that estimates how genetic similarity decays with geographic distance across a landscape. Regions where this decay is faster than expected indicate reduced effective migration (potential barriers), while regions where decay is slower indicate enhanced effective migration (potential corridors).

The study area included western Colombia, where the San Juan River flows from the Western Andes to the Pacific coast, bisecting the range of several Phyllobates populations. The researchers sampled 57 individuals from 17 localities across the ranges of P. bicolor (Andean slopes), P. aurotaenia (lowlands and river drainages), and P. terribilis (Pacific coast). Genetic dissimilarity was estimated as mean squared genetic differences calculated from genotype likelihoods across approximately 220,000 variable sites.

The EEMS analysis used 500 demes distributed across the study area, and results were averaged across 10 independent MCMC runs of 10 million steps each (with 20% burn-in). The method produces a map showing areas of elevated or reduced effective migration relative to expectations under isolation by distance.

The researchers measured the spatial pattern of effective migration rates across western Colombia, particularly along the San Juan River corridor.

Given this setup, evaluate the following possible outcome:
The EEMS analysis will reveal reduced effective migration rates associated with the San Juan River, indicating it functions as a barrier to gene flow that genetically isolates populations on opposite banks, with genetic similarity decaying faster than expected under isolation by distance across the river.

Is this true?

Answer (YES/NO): NO